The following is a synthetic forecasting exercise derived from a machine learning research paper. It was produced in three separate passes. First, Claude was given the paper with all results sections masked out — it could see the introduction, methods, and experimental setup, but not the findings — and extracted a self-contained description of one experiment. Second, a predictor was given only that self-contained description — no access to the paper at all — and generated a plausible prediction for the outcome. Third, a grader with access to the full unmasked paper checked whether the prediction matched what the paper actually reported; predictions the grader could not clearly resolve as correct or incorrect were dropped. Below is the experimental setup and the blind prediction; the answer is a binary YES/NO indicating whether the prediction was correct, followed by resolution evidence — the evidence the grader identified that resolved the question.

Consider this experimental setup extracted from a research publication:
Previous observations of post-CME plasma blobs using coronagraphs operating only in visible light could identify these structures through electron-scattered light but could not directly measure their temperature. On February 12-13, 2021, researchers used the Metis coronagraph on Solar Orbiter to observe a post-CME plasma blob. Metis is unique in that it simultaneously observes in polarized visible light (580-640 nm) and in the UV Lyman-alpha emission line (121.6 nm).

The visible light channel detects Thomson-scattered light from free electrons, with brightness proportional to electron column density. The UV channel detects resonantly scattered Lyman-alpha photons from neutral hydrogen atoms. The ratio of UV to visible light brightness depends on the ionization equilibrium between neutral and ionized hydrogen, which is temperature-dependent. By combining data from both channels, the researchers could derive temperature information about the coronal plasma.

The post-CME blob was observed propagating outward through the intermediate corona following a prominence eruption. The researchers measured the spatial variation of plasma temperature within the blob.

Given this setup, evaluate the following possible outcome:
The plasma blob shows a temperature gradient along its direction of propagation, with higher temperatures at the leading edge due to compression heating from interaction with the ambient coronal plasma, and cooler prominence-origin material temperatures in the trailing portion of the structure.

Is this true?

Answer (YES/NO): NO